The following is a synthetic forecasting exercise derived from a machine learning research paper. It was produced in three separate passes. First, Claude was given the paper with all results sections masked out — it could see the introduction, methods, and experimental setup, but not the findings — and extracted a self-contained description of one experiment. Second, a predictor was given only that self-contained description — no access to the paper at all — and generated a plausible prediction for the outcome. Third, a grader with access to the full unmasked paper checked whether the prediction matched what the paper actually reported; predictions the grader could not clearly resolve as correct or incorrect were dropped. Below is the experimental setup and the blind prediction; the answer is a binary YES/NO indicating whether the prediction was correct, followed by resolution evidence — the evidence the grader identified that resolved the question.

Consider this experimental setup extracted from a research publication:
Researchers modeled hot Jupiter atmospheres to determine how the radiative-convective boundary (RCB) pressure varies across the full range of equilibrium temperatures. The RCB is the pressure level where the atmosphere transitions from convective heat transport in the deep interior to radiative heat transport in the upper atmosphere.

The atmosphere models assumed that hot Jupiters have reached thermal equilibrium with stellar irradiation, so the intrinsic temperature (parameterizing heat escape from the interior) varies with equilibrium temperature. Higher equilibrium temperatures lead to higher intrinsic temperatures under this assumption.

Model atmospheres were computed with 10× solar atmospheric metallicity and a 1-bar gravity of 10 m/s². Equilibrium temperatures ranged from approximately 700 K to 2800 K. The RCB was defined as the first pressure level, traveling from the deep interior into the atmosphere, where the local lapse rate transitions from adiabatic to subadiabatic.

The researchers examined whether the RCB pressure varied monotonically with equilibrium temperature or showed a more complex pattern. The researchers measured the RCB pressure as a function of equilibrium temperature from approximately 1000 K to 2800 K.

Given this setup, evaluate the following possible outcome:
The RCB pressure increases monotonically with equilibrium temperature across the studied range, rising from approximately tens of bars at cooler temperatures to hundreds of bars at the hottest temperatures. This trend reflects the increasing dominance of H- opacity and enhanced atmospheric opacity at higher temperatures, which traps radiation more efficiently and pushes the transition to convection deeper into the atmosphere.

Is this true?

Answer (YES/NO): NO